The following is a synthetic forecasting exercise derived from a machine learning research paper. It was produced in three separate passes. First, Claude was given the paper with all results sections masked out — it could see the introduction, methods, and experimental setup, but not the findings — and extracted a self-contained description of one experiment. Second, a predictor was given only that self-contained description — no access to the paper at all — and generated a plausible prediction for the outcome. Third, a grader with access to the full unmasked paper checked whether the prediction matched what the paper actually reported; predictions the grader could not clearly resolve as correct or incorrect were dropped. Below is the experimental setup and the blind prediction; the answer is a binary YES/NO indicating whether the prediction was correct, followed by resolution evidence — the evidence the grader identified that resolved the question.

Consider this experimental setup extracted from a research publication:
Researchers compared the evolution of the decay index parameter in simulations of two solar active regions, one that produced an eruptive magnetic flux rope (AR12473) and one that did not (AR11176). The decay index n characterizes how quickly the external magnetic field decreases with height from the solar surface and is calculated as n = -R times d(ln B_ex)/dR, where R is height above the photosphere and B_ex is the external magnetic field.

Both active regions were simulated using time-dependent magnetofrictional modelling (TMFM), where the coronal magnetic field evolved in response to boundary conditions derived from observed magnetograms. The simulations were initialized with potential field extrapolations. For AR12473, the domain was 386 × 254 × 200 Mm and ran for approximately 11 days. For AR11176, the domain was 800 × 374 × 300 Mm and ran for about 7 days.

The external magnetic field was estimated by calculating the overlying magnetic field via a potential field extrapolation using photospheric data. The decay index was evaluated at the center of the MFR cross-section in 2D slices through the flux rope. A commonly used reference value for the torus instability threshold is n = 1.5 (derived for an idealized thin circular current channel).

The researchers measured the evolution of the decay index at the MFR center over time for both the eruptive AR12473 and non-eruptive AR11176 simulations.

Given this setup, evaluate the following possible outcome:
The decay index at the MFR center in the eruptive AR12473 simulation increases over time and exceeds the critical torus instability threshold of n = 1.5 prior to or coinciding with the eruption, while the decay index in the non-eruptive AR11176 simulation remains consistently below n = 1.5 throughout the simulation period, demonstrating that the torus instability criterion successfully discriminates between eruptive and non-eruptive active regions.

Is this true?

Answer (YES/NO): NO